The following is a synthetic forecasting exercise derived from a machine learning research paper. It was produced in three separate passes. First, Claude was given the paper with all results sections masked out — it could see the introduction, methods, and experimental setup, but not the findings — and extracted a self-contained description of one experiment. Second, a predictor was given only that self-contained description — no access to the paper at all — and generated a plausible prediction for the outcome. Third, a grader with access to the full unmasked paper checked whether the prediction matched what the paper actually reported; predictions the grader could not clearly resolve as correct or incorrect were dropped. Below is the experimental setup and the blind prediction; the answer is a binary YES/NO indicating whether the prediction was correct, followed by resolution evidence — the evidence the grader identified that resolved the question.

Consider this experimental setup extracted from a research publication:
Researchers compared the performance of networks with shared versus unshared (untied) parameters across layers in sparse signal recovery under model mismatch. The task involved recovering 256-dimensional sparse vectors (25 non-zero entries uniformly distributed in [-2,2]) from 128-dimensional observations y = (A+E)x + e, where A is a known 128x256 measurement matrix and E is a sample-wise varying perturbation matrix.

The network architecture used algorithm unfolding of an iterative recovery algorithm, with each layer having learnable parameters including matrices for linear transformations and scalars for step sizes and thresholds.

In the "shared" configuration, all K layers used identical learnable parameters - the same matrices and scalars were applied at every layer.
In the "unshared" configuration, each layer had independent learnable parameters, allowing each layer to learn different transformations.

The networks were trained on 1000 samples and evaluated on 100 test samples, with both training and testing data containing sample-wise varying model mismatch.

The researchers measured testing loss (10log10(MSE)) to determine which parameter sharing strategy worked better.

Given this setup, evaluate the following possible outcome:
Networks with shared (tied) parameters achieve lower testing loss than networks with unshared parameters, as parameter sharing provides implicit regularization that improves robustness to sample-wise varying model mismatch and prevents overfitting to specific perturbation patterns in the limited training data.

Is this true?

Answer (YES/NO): NO